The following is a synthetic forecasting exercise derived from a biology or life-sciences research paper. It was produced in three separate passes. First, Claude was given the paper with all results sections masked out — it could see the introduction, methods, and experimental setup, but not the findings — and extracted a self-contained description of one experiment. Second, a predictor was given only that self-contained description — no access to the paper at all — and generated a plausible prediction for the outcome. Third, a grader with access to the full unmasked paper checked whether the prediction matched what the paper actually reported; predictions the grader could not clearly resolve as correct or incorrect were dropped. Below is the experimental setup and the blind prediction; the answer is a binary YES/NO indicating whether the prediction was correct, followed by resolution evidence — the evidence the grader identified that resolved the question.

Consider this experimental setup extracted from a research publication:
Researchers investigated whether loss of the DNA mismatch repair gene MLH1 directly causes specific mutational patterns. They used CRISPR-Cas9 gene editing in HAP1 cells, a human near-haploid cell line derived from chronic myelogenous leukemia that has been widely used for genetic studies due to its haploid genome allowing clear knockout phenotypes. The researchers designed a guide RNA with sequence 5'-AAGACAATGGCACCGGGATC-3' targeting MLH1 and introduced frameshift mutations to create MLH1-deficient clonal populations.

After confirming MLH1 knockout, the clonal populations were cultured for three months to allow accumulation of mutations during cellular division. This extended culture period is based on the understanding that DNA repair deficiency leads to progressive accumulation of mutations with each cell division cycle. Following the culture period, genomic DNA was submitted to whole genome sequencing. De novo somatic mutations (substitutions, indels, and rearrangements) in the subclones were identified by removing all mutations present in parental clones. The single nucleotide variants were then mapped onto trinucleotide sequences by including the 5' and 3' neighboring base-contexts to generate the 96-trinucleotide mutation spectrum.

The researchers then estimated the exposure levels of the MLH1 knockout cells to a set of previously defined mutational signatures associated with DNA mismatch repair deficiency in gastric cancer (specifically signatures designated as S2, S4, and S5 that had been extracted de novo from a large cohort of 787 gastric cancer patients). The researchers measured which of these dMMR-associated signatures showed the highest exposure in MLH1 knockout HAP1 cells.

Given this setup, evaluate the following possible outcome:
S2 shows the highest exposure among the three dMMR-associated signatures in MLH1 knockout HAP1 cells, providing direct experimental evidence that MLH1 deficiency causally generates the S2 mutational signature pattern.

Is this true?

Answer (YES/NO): NO